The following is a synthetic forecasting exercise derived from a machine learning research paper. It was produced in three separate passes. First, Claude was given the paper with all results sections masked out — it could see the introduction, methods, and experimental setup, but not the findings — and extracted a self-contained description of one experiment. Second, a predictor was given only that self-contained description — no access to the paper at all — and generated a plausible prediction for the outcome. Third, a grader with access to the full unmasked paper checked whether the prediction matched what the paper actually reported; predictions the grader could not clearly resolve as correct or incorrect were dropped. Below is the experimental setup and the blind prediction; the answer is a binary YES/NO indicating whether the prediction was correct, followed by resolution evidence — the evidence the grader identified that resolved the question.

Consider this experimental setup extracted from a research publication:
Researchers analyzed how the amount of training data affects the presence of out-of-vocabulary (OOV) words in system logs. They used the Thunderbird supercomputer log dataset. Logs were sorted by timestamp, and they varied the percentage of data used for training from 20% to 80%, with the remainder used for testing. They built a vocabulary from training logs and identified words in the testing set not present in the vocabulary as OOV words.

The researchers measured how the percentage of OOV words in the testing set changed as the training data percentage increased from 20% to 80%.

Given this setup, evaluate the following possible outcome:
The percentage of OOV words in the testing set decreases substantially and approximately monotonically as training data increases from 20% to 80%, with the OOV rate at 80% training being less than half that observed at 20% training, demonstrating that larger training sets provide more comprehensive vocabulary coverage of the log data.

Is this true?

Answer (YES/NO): YES